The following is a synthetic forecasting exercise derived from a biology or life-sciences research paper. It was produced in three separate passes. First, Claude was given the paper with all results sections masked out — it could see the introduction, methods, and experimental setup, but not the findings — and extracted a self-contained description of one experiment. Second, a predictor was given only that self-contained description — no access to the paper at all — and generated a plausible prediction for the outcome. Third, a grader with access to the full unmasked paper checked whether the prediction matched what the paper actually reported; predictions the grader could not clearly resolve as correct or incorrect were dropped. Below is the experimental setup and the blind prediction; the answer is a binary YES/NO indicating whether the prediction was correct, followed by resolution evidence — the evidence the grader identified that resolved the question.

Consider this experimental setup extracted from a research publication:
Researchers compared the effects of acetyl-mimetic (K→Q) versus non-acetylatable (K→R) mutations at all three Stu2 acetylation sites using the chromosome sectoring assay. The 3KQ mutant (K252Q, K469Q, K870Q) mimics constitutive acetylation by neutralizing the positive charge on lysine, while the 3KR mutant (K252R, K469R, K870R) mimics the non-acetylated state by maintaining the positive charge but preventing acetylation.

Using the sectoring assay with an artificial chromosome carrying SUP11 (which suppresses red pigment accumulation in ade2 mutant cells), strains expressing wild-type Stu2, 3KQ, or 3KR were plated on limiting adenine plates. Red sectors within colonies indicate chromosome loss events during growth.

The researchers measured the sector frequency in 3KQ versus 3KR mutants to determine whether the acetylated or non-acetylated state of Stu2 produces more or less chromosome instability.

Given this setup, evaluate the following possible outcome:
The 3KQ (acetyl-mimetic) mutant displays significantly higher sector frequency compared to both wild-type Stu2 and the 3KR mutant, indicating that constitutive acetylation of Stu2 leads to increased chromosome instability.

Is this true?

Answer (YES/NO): NO